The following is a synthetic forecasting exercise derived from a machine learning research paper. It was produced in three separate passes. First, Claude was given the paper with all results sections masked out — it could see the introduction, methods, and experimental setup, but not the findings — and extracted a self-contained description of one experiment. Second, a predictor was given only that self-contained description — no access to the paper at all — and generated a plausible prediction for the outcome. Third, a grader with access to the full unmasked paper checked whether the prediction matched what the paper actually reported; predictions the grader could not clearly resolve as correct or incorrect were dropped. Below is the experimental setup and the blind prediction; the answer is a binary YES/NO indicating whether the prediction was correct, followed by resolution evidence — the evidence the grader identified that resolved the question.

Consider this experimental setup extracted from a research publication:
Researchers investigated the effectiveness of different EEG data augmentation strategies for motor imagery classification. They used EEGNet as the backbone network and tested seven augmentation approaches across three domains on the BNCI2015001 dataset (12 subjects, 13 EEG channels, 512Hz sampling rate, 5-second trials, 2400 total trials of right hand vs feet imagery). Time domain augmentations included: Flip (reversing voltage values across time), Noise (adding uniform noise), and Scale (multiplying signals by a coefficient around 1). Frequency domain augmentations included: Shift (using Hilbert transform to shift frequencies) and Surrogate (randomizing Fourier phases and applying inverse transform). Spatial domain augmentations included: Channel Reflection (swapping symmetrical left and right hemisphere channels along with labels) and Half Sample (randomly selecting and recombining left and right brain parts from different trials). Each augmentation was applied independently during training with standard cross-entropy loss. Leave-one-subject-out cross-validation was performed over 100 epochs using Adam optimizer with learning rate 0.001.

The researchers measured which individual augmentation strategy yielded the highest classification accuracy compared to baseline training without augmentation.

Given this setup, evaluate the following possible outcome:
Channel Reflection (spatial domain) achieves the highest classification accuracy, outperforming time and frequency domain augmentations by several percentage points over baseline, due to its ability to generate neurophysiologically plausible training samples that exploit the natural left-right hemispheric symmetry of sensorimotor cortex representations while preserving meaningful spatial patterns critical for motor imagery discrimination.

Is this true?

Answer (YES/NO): NO